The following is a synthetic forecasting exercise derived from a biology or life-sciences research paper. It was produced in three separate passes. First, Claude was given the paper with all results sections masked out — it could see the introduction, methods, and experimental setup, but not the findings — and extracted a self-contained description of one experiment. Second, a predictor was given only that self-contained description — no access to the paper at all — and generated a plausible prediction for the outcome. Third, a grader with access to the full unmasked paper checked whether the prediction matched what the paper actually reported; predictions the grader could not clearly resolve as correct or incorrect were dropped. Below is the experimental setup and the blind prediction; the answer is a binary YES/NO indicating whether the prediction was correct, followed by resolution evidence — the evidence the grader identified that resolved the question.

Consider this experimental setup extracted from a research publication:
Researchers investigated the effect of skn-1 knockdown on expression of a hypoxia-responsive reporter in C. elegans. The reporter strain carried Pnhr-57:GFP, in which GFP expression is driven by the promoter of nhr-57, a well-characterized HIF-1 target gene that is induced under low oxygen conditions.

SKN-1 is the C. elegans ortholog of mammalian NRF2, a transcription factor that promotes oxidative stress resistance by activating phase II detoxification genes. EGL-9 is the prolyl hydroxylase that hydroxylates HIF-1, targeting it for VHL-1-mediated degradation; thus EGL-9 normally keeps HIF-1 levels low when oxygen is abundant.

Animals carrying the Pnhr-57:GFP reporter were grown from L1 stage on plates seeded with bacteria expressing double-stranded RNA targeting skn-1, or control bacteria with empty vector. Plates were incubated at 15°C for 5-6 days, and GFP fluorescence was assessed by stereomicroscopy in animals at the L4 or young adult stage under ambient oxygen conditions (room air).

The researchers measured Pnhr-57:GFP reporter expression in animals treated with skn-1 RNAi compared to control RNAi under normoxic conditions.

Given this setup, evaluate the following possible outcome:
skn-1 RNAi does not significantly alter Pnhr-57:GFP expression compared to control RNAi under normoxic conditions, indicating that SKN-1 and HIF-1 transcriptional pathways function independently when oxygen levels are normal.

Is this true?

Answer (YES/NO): NO